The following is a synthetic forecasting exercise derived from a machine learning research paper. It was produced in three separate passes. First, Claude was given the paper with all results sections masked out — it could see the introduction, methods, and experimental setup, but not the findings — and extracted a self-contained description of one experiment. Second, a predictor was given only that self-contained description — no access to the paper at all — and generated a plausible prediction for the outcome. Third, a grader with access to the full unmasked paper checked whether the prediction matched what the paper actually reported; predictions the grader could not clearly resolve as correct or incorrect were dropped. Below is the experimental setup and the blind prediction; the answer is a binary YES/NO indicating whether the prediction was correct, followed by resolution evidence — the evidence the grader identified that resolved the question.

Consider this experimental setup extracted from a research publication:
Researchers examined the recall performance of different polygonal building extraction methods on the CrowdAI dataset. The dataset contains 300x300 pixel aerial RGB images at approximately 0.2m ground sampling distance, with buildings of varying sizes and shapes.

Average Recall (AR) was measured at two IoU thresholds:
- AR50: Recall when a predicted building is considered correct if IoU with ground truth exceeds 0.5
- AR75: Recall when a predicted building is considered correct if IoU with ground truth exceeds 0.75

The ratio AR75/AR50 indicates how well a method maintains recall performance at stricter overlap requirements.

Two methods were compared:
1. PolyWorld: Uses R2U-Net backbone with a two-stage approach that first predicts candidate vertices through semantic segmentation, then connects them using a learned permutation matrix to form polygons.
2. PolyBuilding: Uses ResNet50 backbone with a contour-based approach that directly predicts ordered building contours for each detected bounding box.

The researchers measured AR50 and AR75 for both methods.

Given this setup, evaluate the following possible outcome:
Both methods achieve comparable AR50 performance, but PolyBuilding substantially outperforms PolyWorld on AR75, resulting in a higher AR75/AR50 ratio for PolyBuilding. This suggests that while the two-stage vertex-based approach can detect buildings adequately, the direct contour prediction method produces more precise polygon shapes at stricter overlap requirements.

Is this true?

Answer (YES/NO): NO